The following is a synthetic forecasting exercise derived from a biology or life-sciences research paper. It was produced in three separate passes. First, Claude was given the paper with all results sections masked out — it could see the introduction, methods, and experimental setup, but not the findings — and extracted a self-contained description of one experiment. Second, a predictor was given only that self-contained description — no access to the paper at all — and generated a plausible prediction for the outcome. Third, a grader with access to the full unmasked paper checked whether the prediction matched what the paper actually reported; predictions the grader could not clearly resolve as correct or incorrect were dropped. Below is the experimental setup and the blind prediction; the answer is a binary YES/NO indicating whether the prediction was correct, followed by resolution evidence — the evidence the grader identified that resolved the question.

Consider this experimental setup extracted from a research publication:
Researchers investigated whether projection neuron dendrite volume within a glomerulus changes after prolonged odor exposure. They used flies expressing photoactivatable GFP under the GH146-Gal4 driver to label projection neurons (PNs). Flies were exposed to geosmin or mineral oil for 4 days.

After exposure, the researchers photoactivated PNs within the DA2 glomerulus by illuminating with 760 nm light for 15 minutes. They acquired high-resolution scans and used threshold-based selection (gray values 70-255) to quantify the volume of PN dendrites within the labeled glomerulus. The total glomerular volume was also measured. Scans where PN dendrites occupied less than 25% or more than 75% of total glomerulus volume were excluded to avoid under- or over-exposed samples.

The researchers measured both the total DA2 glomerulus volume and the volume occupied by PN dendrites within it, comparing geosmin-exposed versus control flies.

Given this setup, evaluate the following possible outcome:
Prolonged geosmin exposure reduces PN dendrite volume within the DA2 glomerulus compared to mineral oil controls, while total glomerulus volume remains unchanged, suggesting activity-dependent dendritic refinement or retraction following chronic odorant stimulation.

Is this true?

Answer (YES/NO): NO